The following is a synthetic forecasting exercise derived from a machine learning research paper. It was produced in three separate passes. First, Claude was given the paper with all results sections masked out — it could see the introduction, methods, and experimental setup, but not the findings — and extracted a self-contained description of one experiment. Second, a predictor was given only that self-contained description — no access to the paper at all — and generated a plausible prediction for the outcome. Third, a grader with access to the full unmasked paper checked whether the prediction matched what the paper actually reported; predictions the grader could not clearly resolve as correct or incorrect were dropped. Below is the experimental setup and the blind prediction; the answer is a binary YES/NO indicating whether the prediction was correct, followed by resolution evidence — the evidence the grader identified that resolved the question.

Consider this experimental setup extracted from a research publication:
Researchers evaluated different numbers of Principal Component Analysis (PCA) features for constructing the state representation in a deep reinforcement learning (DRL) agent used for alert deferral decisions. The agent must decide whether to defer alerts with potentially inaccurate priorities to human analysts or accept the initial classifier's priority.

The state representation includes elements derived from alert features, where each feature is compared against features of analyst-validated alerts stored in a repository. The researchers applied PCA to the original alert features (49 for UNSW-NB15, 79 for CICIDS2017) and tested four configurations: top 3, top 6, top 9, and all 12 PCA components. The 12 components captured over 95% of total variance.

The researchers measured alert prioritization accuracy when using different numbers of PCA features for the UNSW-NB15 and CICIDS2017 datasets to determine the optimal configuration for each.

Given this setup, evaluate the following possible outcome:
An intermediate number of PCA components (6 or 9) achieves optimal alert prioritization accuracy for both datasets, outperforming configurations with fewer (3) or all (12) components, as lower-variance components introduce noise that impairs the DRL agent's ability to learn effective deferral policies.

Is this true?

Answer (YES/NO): NO